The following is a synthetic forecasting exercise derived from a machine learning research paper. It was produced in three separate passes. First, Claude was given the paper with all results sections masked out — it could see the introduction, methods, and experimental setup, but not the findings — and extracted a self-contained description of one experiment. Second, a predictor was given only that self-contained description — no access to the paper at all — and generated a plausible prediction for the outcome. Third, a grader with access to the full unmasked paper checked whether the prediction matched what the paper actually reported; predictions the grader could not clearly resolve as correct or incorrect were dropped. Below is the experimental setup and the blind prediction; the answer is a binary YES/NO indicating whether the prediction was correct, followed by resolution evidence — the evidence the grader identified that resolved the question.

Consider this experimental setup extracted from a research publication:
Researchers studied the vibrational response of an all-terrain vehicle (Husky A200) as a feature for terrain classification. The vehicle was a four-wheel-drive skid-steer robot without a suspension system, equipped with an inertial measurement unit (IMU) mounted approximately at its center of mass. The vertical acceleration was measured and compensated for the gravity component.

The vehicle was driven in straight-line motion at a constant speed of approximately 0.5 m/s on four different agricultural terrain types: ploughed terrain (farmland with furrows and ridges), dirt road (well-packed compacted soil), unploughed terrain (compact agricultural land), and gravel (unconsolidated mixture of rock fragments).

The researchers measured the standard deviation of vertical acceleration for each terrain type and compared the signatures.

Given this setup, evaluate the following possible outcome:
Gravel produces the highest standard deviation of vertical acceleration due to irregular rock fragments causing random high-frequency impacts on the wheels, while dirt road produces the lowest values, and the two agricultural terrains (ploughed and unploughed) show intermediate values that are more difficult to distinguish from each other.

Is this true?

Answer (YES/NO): NO